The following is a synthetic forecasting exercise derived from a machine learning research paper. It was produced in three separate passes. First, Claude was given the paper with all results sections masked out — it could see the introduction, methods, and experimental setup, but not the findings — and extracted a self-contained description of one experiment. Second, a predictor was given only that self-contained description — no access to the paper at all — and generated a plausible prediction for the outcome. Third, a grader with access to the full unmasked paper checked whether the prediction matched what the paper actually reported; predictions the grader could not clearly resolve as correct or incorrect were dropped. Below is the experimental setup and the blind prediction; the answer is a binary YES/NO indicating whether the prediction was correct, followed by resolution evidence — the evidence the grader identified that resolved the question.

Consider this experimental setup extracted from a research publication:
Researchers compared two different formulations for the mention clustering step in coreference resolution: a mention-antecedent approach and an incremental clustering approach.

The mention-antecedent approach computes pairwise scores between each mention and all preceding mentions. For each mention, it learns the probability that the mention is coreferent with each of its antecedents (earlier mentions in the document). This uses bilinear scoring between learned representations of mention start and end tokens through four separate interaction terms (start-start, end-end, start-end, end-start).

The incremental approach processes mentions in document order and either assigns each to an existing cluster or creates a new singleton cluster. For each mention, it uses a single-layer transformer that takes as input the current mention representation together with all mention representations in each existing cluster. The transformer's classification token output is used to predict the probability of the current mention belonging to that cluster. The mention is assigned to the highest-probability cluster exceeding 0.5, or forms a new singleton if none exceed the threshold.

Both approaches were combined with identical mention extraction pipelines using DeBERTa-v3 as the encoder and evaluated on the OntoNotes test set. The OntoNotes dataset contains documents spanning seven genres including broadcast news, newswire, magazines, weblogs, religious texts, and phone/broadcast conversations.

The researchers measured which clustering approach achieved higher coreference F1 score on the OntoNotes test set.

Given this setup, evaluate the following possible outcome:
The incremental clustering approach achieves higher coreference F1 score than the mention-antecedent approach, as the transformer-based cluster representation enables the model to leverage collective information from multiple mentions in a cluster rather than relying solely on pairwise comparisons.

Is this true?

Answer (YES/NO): YES